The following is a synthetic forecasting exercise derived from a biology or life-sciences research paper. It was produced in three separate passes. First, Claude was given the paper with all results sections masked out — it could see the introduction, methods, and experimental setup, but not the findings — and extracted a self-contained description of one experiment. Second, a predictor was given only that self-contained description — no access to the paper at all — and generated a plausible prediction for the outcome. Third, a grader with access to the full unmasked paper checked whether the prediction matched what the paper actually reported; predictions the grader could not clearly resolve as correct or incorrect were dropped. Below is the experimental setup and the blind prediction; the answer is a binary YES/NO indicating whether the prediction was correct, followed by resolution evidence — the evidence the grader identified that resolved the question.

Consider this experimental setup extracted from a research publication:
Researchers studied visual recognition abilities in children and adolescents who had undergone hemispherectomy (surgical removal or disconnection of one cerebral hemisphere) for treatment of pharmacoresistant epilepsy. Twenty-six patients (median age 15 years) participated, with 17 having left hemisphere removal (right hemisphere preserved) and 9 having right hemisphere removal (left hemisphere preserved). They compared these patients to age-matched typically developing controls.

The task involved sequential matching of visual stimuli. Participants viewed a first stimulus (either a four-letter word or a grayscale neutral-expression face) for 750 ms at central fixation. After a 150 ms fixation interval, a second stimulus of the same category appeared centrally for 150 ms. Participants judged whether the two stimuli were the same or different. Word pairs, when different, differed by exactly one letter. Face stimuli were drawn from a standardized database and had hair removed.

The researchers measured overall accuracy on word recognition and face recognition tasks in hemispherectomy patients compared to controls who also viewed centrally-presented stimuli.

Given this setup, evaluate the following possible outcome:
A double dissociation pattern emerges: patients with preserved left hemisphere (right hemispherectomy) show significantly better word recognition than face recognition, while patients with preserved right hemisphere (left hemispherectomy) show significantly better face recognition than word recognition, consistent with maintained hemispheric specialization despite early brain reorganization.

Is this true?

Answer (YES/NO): NO